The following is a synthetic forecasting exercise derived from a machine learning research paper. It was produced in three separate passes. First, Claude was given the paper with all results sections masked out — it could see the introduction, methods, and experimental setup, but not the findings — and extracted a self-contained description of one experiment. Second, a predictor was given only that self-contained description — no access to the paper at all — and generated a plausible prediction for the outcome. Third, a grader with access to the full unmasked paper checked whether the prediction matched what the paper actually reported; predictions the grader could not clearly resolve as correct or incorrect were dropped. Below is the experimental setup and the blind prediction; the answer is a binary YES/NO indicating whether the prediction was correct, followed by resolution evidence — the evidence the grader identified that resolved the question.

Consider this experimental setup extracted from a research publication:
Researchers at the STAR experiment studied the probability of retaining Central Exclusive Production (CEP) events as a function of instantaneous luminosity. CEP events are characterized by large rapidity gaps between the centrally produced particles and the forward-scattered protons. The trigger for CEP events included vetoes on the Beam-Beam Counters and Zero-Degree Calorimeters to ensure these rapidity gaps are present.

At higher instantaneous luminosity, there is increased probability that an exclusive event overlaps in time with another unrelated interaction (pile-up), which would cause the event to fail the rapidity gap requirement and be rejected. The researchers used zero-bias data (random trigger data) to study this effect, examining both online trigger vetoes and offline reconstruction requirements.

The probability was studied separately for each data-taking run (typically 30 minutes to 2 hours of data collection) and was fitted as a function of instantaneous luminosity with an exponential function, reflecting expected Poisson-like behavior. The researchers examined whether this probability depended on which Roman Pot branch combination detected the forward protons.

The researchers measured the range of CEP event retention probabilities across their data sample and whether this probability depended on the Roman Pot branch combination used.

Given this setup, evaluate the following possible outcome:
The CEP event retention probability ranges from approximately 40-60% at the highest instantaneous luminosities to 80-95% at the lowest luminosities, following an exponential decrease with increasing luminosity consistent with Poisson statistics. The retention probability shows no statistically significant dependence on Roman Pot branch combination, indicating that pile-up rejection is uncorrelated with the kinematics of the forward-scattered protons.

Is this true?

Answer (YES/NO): NO